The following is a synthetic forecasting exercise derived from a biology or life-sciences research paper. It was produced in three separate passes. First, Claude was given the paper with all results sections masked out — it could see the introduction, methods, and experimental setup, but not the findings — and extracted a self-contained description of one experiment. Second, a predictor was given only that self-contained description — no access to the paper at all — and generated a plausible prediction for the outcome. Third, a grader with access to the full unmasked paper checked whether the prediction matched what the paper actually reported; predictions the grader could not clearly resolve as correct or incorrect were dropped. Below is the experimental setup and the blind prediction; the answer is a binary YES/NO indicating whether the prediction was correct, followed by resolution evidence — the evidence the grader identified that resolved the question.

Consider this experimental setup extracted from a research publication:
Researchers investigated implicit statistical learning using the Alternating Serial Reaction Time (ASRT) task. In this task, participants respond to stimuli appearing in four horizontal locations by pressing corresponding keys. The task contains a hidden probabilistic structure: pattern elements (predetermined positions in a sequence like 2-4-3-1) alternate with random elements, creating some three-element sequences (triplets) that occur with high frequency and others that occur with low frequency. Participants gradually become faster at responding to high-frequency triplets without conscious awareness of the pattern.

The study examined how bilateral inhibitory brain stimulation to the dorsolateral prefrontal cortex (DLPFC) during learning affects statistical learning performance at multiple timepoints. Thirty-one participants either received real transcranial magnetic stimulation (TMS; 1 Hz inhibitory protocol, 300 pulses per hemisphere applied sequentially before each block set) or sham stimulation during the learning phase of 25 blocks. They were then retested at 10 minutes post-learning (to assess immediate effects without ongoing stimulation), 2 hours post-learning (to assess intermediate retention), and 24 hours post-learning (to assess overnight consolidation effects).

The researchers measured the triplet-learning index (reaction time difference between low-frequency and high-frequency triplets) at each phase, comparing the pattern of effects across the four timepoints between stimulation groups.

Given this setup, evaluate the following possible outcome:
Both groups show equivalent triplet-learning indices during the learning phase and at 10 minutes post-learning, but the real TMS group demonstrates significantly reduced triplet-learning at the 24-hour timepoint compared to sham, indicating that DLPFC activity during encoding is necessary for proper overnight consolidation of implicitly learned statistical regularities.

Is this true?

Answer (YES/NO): NO